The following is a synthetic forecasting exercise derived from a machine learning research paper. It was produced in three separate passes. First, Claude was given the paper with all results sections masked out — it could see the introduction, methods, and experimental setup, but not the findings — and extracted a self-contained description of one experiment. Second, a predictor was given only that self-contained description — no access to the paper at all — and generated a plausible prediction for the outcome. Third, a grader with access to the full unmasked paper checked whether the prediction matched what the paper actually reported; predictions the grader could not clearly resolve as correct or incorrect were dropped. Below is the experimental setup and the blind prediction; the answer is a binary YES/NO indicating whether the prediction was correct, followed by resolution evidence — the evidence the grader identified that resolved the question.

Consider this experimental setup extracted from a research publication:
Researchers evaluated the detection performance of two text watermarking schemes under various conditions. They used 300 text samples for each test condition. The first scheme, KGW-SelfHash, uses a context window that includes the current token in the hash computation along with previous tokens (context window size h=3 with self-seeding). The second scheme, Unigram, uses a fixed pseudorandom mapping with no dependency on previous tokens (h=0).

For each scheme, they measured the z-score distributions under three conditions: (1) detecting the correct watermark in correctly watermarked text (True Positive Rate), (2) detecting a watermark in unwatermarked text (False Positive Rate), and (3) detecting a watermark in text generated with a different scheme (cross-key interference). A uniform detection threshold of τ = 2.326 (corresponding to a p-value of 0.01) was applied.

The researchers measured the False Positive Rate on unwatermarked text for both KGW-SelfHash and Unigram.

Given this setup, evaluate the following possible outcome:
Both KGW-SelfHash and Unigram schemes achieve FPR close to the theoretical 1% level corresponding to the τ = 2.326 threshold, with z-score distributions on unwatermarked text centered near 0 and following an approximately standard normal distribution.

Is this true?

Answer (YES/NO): NO